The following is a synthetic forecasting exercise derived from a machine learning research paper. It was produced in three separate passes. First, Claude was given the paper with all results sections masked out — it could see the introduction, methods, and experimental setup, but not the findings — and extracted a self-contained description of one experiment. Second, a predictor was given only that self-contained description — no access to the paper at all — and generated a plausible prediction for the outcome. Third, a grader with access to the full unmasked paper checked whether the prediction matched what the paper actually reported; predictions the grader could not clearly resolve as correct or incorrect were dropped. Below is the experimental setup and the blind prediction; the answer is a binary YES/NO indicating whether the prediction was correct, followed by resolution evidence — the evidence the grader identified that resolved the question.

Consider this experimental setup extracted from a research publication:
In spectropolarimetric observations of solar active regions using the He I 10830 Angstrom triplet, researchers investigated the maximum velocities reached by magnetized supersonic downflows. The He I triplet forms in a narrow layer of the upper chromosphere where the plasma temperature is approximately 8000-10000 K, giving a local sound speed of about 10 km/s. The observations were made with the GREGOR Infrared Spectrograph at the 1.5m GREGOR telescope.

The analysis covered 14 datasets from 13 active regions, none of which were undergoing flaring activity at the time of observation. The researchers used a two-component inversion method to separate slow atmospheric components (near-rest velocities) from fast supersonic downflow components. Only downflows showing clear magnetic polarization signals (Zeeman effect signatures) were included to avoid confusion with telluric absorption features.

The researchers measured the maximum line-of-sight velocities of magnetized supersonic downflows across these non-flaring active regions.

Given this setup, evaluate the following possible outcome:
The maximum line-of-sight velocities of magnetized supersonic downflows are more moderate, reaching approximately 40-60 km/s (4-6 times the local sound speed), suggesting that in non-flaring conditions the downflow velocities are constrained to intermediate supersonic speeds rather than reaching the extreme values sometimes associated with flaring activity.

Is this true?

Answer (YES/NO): YES